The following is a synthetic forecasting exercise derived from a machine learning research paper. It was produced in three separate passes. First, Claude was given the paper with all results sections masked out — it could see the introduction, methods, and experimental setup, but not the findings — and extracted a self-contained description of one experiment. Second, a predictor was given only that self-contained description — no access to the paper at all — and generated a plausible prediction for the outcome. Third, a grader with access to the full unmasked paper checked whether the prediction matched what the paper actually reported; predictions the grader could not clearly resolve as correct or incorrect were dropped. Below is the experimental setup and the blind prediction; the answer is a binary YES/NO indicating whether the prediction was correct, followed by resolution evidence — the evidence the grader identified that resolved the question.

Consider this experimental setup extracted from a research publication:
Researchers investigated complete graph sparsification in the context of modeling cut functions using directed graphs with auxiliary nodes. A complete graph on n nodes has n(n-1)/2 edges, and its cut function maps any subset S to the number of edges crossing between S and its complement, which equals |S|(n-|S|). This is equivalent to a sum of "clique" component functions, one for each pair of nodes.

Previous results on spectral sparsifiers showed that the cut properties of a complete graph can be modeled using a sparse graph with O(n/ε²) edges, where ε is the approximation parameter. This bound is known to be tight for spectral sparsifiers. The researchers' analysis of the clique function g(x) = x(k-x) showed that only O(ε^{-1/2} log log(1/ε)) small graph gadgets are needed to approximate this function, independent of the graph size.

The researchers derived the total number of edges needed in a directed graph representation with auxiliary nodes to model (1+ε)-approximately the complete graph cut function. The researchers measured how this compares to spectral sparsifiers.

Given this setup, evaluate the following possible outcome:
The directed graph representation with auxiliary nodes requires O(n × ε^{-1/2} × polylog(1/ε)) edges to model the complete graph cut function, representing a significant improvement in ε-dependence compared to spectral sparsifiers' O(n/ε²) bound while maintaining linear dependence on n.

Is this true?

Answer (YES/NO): NO